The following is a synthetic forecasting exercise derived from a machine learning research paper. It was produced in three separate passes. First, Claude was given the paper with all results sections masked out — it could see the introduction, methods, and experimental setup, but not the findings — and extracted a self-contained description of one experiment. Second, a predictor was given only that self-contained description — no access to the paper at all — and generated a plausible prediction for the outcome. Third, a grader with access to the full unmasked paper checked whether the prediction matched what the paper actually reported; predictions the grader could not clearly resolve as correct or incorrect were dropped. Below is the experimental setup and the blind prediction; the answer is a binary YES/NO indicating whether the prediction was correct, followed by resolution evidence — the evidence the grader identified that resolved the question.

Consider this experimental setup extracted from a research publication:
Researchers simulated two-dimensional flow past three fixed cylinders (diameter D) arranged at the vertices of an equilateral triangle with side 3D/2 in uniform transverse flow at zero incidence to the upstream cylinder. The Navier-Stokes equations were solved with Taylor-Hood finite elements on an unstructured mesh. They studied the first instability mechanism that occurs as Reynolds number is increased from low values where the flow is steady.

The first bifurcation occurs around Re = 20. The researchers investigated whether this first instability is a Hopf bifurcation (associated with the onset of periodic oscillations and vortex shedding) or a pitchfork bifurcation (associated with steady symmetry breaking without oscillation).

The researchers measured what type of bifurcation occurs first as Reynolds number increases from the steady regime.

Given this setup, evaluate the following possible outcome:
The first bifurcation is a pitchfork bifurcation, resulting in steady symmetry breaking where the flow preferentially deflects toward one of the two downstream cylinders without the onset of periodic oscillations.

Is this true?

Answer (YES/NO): NO